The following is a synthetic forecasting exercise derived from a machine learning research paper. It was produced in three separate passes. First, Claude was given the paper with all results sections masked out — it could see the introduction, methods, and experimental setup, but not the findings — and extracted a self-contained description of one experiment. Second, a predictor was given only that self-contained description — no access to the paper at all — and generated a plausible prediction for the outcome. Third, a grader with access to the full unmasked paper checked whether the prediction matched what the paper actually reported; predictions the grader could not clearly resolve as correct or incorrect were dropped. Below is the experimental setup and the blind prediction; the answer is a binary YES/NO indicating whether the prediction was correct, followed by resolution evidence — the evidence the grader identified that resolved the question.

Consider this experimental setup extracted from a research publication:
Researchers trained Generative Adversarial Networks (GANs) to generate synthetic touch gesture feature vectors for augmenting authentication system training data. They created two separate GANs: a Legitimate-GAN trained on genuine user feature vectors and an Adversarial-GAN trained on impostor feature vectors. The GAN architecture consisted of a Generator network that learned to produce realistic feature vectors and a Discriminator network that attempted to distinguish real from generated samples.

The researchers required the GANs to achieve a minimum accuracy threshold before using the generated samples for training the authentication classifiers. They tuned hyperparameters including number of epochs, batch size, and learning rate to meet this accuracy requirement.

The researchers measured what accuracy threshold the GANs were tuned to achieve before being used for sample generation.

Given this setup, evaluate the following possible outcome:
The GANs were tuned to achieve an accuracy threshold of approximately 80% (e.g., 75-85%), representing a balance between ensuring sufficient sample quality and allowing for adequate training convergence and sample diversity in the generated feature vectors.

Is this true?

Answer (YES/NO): NO